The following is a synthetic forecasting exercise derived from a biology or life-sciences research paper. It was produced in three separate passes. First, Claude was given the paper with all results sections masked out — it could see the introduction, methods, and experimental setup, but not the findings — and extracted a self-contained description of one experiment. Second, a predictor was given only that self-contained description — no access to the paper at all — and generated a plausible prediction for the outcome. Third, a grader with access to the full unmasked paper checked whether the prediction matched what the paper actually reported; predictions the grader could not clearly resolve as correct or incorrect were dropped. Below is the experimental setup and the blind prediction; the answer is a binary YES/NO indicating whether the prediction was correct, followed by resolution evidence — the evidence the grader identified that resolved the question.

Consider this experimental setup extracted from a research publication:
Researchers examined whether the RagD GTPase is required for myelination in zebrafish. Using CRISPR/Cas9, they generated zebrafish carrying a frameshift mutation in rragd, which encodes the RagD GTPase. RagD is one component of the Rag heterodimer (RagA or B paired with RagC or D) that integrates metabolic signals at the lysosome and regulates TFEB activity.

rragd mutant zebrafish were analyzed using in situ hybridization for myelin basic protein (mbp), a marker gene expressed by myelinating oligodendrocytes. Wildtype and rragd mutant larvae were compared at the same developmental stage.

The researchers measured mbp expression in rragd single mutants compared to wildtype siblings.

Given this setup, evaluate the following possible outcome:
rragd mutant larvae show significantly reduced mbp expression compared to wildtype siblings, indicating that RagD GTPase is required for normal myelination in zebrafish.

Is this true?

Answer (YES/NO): NO